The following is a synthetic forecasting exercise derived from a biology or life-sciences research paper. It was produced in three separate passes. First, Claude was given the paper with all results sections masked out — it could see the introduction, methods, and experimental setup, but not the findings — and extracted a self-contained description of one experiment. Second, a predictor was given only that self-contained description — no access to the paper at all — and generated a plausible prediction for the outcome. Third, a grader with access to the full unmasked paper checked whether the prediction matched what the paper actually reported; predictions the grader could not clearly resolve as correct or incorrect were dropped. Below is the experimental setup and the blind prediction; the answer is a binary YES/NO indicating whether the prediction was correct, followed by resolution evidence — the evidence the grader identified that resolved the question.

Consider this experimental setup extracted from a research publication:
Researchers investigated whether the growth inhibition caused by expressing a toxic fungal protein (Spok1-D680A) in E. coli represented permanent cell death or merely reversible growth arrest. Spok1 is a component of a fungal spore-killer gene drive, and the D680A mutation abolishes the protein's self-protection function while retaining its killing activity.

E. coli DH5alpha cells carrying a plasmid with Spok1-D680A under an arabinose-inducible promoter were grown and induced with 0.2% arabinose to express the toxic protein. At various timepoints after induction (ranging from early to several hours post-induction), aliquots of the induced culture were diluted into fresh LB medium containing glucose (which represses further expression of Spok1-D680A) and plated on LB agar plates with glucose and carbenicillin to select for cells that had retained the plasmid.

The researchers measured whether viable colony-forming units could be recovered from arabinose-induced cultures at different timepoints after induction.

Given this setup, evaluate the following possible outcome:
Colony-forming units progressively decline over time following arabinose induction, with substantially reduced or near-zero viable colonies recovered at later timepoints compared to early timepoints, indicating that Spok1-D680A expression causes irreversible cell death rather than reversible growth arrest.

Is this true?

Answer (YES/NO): YES